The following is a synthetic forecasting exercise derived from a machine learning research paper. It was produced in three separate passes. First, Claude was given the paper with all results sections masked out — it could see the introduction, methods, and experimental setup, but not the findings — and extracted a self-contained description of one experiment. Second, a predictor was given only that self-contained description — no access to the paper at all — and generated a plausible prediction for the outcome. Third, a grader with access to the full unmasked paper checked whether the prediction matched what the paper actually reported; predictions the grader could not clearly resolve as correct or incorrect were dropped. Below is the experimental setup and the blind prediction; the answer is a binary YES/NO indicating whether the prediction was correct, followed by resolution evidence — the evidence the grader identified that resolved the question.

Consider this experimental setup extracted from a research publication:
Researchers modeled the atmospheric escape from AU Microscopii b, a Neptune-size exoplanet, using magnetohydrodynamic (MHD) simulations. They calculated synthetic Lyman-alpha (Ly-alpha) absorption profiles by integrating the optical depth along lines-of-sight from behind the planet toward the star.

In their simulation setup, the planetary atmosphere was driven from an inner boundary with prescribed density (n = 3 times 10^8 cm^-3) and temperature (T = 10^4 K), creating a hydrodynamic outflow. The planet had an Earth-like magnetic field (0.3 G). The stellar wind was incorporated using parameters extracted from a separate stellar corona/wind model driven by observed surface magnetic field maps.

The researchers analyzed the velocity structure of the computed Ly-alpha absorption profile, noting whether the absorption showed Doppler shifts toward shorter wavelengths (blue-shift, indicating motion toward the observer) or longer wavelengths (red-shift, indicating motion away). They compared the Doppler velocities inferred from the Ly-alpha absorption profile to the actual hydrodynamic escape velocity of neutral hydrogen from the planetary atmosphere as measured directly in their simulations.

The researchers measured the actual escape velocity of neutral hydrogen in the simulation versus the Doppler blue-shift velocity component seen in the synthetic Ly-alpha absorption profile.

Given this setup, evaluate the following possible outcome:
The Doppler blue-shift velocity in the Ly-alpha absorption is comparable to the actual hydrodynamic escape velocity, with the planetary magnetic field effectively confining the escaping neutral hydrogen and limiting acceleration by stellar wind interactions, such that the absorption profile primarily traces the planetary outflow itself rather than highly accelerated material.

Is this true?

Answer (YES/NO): NO